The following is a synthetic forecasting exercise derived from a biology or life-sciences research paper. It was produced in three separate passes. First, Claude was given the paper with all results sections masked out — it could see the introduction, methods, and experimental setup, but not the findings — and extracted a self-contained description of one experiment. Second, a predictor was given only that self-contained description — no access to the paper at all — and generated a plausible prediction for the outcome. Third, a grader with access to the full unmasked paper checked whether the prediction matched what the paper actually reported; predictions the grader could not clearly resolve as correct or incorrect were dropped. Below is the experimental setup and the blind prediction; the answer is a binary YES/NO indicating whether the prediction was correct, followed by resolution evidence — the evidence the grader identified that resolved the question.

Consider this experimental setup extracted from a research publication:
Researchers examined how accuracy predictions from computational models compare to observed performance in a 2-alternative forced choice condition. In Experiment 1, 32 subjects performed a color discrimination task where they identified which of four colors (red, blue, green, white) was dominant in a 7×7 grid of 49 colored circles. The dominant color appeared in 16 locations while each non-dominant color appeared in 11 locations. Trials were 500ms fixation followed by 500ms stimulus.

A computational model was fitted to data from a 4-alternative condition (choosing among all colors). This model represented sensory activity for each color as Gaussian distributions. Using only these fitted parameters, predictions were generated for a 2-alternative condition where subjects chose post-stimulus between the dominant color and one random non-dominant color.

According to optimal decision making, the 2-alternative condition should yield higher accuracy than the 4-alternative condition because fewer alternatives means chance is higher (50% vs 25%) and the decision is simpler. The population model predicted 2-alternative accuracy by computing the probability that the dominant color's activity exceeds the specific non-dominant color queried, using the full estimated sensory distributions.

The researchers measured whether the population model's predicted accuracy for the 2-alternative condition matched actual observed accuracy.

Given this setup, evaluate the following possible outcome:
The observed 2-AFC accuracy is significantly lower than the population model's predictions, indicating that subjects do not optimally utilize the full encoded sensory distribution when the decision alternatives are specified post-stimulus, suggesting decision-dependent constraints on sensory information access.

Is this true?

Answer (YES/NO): YES